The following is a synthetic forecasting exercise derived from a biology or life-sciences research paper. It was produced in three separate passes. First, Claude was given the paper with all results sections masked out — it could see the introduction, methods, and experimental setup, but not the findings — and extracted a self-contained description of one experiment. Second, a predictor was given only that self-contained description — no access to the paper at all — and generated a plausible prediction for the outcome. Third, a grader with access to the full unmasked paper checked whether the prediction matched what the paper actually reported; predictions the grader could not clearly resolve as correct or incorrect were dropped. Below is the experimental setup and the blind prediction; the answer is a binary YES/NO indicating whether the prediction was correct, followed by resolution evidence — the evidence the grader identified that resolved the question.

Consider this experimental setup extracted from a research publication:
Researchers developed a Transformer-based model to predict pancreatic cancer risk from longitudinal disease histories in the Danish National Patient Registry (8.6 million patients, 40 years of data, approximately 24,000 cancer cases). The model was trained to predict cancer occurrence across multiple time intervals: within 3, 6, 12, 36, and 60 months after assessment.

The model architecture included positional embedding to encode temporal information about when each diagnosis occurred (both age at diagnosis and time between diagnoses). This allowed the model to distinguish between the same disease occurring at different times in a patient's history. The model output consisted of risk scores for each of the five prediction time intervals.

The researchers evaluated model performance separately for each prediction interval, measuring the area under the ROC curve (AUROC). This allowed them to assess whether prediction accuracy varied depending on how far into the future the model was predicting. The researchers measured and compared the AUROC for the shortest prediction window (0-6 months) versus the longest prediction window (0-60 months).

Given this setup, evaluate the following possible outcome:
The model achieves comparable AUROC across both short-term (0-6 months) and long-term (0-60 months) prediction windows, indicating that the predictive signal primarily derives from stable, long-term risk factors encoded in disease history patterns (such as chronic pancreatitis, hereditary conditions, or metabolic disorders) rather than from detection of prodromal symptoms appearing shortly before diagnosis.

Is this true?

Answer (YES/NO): NO